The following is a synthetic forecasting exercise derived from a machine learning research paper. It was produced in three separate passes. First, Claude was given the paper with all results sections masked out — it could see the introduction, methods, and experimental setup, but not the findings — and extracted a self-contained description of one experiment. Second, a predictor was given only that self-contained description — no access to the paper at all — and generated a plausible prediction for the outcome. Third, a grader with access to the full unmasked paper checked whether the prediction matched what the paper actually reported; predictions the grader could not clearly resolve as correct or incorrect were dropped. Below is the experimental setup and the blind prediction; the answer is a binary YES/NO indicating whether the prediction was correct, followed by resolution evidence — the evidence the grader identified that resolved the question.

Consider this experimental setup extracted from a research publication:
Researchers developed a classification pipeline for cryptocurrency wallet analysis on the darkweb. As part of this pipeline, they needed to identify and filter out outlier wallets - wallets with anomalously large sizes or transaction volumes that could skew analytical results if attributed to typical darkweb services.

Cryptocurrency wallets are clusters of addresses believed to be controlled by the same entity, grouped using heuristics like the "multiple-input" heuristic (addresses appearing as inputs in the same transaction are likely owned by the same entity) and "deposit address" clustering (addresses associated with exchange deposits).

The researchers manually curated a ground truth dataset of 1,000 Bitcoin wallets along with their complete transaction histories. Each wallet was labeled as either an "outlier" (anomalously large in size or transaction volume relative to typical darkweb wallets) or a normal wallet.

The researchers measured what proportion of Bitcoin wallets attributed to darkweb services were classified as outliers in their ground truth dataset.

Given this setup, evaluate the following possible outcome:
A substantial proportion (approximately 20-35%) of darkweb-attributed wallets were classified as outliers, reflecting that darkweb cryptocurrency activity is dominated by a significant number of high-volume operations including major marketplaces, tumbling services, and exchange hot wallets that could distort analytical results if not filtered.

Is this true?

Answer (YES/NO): NO